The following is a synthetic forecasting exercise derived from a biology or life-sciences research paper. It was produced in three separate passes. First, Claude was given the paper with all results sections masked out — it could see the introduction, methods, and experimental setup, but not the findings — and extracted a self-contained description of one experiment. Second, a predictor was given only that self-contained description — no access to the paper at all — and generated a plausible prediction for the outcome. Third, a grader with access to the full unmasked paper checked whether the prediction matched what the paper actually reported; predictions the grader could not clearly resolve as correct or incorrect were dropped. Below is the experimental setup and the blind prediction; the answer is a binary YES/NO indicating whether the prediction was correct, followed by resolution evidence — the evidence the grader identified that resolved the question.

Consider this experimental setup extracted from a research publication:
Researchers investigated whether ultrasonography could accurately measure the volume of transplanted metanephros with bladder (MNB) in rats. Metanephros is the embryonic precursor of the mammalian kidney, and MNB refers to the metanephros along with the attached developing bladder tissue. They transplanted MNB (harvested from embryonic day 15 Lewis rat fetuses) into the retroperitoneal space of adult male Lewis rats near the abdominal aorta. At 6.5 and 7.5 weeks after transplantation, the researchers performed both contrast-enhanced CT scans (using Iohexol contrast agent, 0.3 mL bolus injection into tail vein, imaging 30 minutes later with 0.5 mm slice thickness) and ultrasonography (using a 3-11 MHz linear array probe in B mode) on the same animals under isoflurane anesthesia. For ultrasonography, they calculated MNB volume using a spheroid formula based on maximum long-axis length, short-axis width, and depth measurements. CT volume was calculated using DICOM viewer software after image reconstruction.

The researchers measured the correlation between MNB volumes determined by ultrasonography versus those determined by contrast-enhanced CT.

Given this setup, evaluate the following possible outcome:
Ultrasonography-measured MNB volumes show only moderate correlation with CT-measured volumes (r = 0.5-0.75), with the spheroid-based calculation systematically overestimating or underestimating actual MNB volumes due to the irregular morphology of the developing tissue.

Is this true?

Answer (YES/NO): NO